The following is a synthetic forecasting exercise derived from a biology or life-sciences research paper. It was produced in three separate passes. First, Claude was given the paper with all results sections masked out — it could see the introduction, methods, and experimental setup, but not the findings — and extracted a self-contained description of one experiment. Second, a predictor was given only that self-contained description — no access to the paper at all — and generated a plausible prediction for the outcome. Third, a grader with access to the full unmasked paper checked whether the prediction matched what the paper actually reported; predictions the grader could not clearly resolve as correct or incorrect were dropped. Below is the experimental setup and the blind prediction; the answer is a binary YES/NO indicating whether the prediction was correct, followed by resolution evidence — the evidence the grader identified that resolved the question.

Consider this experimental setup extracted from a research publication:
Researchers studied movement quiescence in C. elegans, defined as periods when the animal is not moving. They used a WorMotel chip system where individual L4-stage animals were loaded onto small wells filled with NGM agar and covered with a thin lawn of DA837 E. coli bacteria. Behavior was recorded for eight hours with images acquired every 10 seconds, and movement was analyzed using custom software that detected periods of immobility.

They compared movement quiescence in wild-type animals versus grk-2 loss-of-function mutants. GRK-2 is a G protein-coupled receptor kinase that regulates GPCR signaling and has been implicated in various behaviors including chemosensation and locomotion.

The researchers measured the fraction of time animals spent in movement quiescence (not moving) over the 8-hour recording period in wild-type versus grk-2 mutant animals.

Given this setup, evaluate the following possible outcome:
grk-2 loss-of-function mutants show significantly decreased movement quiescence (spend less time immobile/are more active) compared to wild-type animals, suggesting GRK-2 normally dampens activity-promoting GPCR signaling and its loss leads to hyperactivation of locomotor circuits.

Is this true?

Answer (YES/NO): NO